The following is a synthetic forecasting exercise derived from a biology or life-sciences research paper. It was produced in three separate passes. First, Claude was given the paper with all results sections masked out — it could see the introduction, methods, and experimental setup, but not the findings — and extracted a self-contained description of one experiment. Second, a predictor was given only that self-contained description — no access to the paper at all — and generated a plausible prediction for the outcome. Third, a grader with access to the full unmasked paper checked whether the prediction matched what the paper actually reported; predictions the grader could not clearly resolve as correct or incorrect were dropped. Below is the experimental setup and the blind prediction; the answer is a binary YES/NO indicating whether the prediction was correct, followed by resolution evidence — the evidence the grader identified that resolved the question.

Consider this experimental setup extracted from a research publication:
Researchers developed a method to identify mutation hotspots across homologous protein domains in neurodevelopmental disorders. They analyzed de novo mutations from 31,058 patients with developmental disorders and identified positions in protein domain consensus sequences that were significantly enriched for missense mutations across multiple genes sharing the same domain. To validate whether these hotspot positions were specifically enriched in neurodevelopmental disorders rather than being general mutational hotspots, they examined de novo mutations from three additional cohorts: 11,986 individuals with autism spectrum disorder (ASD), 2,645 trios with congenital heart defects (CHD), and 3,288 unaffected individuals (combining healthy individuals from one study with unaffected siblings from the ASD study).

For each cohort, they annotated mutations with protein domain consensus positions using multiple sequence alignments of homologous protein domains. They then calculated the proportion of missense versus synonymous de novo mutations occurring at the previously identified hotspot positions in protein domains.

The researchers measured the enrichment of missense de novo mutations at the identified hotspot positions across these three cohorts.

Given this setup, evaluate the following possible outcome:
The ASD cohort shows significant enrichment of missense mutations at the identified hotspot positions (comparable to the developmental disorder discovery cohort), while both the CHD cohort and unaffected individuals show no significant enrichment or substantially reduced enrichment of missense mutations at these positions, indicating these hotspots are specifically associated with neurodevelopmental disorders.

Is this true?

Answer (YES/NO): YES